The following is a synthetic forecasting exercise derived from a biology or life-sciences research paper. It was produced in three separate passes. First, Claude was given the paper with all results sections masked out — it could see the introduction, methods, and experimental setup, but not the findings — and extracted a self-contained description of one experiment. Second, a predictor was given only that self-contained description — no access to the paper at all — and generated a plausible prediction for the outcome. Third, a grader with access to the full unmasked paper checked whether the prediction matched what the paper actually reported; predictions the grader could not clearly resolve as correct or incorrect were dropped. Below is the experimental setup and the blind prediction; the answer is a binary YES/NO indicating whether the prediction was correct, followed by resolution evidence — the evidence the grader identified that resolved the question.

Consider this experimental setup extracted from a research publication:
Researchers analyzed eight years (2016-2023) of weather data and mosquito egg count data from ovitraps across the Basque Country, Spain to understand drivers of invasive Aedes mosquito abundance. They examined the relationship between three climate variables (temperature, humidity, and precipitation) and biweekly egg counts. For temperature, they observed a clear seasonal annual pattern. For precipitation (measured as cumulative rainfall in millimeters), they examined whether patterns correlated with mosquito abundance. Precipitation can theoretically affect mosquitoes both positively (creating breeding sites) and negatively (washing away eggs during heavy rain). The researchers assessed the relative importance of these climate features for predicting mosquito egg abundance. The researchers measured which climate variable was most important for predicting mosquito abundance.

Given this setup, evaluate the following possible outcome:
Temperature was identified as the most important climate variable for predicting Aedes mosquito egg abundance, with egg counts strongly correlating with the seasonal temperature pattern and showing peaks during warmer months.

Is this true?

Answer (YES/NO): YES